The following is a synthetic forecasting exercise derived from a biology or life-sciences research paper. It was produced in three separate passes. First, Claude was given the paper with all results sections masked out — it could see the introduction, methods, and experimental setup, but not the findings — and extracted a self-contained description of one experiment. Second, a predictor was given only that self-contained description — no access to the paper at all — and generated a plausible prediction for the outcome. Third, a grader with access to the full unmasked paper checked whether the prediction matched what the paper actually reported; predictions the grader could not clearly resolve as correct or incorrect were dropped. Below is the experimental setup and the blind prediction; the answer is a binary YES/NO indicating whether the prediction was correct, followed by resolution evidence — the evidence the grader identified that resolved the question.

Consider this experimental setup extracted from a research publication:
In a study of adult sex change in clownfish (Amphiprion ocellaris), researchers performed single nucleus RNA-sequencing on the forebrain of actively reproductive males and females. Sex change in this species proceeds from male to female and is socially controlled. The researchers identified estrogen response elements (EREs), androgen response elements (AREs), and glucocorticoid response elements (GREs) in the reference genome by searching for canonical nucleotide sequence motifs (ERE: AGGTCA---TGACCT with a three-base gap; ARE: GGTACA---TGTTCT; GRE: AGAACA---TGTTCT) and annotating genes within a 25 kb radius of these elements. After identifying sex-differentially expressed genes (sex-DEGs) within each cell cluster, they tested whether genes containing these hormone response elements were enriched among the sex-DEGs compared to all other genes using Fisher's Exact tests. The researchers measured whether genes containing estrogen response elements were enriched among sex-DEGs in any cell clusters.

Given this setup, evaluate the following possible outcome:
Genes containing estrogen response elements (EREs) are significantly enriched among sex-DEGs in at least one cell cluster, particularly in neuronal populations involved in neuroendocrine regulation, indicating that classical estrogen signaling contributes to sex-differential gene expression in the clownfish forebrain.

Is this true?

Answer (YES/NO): YES